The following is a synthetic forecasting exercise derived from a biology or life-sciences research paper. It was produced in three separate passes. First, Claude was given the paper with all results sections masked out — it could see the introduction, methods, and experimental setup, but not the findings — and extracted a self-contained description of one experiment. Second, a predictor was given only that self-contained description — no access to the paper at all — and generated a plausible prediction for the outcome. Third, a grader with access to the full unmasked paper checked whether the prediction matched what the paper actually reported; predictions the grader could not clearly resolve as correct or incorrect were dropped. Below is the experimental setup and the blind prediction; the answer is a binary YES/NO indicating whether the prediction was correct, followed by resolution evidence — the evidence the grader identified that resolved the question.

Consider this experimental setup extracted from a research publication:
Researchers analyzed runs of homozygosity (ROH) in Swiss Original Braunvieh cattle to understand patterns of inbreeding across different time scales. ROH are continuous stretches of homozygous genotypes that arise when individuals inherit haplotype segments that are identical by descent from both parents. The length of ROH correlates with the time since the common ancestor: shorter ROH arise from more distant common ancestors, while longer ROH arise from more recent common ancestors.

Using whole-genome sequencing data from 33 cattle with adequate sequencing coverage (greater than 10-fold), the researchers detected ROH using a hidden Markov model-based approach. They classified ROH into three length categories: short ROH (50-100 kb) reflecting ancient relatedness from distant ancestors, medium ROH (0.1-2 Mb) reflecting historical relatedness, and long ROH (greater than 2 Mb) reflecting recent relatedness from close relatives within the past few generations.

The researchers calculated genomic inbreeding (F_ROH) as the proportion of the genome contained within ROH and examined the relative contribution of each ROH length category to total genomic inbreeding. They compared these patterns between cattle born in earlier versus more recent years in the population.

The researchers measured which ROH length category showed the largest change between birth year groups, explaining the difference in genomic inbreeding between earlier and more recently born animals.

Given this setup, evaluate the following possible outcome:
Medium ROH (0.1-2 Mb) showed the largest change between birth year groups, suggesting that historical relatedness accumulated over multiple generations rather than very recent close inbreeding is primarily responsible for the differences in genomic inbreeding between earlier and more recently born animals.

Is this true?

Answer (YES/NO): NO